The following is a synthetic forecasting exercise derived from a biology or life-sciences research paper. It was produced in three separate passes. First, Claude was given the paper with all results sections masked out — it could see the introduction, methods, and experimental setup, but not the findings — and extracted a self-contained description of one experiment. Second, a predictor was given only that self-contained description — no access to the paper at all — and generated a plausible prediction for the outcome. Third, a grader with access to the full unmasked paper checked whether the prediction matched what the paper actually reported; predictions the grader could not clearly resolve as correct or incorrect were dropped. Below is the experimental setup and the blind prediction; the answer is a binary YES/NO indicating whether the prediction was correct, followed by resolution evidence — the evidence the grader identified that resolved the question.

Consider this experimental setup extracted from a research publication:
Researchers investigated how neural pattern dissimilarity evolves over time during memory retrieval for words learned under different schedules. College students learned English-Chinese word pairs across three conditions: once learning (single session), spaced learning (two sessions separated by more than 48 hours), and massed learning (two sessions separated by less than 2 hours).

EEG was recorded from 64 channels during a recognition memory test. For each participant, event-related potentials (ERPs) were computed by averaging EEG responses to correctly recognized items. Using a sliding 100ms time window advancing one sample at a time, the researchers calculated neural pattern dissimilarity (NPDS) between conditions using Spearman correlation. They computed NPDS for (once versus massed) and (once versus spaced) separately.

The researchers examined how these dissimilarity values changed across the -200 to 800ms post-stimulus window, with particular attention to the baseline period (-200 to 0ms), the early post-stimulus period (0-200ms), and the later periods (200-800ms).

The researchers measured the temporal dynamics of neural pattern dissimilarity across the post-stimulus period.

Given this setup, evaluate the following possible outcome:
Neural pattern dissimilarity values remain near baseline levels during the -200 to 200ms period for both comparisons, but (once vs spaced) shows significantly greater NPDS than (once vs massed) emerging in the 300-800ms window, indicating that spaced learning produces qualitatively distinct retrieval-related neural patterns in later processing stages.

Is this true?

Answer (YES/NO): NO